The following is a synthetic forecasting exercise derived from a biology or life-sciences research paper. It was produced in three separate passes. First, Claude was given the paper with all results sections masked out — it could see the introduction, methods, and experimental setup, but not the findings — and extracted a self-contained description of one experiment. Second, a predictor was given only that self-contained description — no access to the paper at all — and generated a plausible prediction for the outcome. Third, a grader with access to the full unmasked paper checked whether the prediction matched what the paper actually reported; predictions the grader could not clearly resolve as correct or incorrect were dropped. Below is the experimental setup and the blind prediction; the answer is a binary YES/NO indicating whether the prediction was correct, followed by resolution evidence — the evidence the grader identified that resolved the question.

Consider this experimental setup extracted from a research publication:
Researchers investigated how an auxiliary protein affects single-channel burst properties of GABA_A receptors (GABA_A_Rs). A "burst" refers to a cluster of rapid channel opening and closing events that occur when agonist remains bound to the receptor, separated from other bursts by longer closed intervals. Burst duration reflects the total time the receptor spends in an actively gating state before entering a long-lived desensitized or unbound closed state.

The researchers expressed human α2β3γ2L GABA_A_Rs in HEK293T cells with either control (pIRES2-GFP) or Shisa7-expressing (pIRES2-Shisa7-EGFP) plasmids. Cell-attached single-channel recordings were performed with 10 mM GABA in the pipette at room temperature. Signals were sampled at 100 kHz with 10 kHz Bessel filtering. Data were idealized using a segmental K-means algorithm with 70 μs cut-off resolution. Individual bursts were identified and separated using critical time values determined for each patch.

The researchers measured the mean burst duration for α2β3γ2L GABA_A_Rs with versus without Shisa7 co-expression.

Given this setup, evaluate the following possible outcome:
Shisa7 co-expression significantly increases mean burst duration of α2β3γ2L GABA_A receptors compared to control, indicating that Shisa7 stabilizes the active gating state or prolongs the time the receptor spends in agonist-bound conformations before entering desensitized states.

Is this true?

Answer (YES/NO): NO